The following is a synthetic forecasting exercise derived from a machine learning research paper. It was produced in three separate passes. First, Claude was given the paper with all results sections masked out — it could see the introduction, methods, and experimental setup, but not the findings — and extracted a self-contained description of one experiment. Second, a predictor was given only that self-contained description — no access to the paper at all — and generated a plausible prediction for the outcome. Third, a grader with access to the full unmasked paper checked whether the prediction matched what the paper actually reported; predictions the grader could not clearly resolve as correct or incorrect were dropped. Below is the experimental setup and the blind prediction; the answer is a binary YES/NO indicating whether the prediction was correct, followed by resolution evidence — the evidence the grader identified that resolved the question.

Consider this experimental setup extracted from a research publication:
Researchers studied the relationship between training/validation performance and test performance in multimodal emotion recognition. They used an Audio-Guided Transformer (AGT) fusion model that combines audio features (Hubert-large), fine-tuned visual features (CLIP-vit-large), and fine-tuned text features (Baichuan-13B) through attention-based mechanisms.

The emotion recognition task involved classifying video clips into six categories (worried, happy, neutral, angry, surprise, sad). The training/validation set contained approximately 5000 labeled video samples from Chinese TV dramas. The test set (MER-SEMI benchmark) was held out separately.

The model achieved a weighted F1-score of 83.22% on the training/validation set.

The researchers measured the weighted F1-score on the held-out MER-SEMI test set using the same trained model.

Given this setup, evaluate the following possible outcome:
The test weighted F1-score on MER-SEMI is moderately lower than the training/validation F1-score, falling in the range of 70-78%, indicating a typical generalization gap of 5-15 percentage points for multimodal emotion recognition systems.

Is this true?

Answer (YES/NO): NO